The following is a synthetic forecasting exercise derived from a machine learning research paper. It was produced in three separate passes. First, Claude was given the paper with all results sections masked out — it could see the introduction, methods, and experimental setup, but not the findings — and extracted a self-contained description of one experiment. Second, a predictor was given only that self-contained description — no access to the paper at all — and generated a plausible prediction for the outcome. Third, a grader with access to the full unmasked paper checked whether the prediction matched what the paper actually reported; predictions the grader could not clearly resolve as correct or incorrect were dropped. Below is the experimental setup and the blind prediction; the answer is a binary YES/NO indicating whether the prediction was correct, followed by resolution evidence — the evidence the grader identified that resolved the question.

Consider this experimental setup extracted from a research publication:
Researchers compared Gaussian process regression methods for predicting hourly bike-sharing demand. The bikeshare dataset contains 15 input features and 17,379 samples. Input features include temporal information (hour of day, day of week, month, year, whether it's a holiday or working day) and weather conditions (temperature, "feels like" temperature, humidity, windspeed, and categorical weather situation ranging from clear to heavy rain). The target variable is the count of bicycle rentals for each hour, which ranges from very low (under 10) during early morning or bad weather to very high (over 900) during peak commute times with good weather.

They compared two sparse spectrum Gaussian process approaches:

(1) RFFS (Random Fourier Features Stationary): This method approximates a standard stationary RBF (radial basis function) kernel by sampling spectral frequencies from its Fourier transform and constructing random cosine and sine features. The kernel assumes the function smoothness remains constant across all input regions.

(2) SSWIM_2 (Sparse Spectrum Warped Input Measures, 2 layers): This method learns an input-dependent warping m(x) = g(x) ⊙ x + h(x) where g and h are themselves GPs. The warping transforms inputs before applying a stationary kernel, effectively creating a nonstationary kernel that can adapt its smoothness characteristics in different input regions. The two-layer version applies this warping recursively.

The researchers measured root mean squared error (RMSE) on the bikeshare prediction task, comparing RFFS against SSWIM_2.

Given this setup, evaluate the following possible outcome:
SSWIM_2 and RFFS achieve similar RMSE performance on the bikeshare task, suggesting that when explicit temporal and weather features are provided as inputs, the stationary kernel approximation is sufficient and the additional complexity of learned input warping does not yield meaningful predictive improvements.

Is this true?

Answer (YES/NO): NO